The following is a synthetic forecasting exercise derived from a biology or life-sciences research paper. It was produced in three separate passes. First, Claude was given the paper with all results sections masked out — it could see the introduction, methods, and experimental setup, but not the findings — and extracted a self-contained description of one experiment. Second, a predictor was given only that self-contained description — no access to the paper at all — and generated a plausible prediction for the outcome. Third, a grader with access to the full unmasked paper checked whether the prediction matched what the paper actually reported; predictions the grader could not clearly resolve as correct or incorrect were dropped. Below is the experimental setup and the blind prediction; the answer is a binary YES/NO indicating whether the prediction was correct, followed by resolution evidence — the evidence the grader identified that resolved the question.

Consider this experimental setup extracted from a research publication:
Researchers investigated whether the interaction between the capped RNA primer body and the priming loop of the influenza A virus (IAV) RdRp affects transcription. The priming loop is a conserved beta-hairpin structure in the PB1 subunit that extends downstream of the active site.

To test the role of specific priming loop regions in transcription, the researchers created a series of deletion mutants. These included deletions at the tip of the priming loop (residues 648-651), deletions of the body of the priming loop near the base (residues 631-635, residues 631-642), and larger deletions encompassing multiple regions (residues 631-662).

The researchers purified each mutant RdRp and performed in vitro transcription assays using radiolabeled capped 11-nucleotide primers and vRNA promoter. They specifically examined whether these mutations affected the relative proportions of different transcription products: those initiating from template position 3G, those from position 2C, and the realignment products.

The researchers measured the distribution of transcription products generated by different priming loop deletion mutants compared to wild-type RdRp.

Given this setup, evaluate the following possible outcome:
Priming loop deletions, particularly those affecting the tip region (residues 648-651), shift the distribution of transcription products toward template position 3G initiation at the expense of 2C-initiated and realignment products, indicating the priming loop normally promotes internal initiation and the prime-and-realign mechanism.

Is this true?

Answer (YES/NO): NO